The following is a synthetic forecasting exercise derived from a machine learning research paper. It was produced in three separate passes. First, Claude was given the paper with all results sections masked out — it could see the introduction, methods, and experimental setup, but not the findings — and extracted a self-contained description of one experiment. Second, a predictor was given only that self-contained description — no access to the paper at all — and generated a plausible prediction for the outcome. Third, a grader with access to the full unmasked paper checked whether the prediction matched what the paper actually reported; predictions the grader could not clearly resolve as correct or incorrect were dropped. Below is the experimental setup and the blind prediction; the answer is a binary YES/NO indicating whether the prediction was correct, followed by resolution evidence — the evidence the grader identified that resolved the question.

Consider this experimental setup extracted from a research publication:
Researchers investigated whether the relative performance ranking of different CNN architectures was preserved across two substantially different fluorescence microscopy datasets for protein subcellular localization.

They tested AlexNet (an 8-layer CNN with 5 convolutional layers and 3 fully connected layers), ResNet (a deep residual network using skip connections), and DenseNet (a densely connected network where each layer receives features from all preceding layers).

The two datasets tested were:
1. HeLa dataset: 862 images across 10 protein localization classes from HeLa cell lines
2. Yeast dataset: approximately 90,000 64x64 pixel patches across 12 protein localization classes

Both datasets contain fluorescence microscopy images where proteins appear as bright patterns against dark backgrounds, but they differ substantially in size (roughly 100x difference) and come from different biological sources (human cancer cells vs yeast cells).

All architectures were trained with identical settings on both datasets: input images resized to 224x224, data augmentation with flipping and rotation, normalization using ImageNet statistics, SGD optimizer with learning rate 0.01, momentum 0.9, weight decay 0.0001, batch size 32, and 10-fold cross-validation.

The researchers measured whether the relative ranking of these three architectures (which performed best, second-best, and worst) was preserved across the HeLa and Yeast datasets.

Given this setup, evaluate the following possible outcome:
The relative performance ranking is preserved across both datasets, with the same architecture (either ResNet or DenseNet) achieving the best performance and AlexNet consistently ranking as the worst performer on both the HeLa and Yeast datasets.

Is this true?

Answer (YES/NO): YES